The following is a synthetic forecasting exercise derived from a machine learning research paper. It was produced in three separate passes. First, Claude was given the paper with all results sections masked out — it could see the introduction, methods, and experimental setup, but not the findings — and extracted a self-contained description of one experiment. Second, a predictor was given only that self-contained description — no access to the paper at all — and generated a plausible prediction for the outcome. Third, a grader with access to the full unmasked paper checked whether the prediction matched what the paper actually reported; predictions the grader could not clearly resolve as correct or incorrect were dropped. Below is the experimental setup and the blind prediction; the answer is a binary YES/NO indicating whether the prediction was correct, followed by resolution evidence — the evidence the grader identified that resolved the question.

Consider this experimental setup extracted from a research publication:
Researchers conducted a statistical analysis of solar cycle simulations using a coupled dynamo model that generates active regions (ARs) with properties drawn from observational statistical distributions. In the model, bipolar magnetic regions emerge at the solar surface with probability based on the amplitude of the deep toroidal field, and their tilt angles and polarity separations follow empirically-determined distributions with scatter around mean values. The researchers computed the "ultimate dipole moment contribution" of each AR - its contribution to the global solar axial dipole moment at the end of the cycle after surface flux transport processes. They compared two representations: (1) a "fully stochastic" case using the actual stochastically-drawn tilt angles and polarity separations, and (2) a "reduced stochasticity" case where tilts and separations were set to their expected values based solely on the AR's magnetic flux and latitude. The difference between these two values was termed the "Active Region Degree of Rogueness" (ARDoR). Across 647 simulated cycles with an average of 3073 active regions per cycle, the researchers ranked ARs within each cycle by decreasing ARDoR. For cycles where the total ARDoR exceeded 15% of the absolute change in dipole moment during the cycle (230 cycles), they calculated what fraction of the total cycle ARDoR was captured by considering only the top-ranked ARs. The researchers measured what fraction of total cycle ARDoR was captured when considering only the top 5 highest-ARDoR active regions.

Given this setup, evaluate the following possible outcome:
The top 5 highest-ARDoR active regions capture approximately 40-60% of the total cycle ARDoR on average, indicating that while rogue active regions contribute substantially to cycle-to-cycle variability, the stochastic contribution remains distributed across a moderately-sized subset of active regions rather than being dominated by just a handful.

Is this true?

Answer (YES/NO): NO